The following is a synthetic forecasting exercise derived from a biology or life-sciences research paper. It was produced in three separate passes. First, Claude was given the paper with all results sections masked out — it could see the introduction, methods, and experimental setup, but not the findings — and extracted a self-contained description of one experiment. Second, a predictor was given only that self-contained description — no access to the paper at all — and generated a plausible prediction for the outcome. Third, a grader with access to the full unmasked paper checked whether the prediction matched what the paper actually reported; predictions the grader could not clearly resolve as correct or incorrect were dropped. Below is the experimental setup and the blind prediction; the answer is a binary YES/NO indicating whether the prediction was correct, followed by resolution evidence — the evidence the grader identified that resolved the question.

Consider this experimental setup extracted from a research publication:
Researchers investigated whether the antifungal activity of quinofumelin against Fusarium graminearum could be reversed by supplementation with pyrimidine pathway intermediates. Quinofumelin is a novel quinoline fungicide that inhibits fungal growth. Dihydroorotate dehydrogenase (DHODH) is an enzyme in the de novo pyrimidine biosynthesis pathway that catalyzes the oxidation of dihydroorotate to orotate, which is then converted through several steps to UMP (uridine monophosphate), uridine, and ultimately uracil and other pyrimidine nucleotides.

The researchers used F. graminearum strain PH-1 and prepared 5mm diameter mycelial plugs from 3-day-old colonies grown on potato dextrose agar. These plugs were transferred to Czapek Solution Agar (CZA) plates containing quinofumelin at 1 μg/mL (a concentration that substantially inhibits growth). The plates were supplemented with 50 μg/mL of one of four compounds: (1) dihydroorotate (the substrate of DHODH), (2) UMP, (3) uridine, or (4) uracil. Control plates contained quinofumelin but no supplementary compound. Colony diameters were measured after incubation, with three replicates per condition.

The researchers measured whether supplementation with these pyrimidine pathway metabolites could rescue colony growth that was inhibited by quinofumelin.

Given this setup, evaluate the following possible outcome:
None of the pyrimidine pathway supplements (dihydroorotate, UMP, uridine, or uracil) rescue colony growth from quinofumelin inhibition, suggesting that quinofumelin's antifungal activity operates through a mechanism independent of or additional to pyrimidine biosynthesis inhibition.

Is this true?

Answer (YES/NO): NO